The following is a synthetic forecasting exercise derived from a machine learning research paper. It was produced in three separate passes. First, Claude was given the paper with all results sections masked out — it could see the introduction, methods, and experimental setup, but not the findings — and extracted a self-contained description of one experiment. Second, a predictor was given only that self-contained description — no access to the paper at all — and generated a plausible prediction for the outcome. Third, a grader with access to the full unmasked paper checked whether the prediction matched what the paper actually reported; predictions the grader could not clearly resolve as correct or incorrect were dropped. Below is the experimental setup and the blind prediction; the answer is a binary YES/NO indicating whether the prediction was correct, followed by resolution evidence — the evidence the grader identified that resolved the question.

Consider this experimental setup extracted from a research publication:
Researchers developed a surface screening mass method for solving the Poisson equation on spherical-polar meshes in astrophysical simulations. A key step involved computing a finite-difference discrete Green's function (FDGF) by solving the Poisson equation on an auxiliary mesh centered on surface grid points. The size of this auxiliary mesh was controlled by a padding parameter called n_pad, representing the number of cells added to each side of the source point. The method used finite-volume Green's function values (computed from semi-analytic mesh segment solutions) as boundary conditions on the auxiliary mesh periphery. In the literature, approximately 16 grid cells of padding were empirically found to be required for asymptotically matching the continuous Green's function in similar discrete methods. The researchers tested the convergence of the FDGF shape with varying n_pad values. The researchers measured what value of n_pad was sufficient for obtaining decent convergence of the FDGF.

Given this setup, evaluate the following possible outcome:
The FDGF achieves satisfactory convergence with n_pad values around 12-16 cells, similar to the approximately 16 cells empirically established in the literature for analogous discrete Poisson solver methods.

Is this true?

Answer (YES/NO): NO